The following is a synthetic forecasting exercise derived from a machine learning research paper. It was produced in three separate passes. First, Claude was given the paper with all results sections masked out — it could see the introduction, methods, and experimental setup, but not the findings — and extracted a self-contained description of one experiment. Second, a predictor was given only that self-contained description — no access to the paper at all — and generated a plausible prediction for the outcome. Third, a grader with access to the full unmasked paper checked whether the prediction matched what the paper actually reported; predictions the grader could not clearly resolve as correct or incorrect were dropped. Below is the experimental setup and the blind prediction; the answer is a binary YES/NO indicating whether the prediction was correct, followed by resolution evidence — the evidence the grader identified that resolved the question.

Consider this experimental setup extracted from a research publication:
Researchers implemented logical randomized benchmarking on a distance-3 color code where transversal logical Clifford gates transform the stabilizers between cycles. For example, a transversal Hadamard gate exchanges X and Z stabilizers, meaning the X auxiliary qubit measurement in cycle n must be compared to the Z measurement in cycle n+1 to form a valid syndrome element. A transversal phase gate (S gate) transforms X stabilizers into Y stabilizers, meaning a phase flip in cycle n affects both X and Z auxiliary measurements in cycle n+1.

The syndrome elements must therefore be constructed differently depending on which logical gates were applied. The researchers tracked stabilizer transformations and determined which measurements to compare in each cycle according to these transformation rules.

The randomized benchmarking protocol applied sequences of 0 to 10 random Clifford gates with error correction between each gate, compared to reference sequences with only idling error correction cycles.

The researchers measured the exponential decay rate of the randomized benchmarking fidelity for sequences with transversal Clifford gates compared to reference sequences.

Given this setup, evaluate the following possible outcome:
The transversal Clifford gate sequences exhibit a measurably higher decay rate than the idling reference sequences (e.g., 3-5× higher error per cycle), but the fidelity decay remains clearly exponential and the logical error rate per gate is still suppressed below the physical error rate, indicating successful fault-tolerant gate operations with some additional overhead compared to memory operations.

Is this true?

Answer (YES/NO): NO